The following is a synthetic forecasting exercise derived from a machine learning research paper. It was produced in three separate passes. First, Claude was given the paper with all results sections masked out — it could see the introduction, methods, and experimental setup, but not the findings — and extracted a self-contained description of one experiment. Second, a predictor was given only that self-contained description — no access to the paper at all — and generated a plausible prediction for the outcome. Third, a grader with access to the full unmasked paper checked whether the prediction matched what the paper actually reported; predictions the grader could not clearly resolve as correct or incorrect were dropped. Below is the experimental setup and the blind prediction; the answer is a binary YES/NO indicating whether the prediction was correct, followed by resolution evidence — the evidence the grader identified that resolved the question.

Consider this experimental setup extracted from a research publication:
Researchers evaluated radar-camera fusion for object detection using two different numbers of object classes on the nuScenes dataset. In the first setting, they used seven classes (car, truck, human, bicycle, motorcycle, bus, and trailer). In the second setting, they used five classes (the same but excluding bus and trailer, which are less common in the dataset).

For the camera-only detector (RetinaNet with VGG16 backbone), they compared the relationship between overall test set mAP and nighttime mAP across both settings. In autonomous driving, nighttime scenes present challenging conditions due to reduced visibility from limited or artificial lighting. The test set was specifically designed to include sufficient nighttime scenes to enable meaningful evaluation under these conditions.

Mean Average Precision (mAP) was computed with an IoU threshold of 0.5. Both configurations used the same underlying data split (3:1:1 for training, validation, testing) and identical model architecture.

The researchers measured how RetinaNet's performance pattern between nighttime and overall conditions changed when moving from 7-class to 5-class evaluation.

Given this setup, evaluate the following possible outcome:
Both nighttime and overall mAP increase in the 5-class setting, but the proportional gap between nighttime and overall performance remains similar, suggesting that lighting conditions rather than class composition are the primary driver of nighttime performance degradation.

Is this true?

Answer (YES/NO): NO